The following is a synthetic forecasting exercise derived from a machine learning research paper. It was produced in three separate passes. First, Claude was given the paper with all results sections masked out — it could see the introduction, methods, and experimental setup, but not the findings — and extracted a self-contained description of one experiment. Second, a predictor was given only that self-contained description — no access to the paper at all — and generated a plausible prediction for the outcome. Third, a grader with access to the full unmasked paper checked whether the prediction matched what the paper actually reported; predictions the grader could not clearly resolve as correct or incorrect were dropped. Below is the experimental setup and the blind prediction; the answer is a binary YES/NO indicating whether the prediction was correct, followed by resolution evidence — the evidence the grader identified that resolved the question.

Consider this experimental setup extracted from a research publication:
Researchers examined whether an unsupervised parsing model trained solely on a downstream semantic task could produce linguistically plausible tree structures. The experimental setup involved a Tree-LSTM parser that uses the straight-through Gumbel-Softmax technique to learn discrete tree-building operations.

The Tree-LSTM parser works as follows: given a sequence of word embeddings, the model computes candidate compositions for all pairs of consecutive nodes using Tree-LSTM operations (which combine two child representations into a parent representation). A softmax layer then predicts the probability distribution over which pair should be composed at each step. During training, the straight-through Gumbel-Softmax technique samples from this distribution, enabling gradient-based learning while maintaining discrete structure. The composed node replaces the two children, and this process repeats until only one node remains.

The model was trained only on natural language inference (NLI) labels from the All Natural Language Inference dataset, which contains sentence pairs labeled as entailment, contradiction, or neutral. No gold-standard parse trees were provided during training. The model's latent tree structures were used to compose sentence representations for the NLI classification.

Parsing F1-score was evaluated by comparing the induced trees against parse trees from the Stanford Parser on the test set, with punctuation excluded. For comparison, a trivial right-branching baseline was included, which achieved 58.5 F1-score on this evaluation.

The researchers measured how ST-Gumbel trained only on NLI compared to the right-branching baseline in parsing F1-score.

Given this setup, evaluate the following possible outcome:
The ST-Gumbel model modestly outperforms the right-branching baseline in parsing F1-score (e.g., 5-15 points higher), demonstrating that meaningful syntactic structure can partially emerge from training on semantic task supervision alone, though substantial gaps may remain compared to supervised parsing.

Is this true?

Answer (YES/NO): NO